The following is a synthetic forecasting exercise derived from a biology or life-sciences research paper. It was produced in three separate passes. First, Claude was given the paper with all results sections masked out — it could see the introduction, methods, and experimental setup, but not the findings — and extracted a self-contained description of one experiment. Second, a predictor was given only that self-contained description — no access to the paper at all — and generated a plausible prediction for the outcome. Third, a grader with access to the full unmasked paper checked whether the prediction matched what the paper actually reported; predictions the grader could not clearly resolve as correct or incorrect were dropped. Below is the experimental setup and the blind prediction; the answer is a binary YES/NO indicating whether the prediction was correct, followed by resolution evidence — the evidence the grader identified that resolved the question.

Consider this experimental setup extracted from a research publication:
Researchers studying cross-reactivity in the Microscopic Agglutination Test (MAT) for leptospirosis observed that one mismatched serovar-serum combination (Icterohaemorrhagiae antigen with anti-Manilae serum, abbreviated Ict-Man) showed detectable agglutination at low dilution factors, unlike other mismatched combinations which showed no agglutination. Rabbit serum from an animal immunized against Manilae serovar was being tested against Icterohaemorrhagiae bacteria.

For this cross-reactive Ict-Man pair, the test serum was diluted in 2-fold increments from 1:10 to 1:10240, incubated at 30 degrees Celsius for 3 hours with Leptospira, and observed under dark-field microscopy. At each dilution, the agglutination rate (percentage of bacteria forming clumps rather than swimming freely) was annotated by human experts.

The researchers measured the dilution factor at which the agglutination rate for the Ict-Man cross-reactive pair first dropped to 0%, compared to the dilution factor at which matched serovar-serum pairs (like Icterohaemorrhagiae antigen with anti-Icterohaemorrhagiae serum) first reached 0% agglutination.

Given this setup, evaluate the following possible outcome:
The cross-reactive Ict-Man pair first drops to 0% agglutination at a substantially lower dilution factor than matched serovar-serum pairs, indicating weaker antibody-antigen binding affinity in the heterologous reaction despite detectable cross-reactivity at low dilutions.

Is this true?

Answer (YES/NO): YES